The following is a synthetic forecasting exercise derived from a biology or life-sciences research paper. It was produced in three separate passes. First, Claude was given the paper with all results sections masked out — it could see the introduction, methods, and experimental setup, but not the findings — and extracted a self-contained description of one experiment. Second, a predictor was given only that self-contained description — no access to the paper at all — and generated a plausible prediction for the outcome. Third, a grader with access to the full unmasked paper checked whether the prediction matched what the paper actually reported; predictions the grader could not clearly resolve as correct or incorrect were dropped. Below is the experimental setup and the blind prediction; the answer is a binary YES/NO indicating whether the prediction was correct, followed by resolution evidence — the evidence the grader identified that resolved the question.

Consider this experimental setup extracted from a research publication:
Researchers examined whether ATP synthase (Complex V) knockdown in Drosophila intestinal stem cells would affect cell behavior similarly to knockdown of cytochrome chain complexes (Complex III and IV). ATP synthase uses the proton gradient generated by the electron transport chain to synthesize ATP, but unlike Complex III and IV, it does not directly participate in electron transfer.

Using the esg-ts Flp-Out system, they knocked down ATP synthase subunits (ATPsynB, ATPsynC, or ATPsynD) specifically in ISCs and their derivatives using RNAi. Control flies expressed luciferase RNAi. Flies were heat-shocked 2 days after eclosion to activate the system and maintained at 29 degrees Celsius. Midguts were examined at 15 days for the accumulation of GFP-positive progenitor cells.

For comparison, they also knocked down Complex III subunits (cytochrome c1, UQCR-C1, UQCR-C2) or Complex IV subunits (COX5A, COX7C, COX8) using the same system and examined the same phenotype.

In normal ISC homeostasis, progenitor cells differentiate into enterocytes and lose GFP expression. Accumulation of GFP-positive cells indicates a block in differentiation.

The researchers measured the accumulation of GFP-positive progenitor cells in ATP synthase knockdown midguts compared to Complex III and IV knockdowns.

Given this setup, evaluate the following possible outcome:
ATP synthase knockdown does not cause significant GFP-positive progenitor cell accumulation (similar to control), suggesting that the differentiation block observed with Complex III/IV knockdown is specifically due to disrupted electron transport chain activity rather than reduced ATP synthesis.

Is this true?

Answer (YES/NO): YES